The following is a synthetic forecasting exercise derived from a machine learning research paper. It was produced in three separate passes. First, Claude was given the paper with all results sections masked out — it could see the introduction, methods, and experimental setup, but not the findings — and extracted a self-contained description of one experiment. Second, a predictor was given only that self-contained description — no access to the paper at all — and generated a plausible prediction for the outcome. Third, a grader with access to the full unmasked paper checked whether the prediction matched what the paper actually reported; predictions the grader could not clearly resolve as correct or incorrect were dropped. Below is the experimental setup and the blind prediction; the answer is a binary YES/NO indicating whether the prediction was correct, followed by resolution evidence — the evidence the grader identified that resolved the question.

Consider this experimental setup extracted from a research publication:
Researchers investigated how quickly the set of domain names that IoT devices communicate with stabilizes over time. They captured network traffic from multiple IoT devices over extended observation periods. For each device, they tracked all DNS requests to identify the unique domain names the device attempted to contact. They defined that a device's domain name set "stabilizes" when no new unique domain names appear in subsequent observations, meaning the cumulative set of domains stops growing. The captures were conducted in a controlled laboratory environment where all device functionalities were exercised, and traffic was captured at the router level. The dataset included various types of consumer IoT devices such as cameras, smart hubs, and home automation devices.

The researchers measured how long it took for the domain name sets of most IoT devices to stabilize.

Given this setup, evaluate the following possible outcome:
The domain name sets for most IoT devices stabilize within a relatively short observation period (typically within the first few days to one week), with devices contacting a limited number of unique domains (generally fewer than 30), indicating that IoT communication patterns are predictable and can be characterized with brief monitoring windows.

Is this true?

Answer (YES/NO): YES